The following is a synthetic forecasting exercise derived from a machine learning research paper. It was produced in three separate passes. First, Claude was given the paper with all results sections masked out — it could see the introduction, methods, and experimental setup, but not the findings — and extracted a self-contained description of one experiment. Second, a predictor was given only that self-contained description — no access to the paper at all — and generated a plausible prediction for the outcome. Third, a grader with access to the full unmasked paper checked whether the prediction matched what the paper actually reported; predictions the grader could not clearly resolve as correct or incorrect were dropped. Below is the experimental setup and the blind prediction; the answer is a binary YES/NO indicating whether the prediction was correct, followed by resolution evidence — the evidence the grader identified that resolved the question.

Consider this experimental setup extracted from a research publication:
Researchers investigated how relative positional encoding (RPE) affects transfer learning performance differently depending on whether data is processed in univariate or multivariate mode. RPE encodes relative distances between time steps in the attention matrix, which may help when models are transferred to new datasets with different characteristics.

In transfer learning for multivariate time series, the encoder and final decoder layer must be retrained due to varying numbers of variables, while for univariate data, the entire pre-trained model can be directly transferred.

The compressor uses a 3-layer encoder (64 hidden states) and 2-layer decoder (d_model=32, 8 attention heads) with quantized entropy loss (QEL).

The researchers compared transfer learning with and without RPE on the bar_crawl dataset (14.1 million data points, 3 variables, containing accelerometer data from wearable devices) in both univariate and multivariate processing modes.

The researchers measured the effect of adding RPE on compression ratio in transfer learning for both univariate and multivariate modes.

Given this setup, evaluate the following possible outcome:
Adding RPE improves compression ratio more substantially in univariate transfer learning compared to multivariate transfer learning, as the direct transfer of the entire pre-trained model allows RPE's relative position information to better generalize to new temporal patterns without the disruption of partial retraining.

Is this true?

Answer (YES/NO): NO